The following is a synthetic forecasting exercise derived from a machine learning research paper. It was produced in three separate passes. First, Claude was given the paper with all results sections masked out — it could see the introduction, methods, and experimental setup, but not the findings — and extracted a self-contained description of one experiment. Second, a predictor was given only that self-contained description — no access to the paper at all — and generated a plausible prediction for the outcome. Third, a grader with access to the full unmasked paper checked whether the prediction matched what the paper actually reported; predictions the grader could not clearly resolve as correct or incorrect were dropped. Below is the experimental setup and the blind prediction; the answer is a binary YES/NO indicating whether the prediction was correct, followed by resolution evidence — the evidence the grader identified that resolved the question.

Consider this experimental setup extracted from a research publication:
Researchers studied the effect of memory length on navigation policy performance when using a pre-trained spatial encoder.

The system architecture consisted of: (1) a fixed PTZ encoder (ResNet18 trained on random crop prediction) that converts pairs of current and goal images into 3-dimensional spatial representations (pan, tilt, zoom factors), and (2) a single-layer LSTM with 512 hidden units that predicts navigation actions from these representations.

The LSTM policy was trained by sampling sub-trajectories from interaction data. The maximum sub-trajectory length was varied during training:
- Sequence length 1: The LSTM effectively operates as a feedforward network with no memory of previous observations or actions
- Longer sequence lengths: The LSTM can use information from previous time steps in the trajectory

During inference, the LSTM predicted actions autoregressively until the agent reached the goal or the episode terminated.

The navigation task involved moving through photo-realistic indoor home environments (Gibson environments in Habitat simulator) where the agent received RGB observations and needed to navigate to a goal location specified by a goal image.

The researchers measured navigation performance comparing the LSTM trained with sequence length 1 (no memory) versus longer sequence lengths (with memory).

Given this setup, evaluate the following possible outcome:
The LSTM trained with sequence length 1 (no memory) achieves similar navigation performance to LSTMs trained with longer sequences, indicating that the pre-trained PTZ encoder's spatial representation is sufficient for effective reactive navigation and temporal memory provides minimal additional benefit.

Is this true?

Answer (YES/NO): NO